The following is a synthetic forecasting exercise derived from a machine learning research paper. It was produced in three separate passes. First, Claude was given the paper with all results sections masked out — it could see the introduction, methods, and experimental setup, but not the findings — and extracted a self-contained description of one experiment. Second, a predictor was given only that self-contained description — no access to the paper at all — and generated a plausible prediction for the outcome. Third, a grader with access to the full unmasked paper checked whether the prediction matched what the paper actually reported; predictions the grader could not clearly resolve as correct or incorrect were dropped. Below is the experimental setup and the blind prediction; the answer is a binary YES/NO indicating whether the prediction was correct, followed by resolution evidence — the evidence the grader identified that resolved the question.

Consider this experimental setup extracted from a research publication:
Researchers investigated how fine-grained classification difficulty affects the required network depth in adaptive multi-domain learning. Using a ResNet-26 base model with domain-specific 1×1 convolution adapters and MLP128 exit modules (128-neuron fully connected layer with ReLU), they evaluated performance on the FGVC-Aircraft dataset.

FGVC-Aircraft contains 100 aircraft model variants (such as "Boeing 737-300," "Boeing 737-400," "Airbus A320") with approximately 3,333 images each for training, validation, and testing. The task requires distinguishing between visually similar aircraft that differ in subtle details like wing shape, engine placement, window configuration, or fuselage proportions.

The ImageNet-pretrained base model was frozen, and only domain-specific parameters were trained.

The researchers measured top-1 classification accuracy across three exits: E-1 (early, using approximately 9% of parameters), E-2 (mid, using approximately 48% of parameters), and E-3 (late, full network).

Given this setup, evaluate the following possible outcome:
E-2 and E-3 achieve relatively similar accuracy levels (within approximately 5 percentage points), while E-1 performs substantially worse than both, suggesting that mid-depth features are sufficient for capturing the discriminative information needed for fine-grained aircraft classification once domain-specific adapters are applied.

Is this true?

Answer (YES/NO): YES